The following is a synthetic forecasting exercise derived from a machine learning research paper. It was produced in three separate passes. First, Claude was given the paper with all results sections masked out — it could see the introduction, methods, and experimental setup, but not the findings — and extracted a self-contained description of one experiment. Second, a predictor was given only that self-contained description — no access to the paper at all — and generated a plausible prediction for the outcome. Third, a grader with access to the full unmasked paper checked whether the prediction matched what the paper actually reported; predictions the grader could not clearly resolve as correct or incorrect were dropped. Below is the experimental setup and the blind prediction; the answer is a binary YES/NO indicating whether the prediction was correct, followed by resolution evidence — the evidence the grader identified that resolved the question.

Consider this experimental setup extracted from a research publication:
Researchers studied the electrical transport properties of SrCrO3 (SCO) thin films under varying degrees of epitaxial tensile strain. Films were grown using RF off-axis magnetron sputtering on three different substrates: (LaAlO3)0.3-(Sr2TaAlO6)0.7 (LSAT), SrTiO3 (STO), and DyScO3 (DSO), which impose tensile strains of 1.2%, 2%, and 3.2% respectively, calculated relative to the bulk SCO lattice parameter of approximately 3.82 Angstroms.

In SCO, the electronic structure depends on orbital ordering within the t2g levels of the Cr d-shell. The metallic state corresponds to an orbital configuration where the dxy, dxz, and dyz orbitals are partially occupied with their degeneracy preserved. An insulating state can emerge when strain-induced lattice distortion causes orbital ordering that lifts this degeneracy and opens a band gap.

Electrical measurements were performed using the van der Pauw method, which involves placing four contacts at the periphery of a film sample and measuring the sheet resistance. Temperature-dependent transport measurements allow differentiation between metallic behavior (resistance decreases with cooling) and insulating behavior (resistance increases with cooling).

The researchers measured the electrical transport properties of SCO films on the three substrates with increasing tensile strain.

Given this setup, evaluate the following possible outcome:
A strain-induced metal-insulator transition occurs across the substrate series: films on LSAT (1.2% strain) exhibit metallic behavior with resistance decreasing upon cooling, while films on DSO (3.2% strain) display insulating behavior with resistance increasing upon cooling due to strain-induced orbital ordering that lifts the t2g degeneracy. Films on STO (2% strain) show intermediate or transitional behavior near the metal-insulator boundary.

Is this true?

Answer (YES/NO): YES